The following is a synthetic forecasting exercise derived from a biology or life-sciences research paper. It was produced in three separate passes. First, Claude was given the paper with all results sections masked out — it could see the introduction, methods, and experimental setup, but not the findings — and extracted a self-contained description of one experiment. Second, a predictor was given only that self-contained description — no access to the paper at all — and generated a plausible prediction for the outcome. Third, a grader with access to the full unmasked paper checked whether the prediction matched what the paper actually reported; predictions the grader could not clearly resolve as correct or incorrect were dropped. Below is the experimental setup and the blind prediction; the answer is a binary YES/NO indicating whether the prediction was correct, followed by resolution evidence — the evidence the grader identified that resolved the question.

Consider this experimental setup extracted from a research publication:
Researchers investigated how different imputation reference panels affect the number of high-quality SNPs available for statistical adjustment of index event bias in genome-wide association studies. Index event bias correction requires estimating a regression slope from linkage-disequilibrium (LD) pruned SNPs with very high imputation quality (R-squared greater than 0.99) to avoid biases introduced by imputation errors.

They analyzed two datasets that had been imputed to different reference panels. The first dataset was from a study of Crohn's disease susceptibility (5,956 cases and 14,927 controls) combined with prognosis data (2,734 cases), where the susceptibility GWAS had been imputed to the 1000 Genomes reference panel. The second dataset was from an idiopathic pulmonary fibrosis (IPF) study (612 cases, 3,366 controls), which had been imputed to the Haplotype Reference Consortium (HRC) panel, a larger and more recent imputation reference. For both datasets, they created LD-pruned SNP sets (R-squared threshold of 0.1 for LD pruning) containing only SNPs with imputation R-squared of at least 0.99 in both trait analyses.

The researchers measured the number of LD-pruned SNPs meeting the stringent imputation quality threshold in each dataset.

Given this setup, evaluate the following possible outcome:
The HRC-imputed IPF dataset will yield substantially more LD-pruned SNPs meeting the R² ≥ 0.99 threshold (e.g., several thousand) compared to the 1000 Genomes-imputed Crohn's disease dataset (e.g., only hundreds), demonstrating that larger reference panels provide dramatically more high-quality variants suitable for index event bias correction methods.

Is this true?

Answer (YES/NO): NO